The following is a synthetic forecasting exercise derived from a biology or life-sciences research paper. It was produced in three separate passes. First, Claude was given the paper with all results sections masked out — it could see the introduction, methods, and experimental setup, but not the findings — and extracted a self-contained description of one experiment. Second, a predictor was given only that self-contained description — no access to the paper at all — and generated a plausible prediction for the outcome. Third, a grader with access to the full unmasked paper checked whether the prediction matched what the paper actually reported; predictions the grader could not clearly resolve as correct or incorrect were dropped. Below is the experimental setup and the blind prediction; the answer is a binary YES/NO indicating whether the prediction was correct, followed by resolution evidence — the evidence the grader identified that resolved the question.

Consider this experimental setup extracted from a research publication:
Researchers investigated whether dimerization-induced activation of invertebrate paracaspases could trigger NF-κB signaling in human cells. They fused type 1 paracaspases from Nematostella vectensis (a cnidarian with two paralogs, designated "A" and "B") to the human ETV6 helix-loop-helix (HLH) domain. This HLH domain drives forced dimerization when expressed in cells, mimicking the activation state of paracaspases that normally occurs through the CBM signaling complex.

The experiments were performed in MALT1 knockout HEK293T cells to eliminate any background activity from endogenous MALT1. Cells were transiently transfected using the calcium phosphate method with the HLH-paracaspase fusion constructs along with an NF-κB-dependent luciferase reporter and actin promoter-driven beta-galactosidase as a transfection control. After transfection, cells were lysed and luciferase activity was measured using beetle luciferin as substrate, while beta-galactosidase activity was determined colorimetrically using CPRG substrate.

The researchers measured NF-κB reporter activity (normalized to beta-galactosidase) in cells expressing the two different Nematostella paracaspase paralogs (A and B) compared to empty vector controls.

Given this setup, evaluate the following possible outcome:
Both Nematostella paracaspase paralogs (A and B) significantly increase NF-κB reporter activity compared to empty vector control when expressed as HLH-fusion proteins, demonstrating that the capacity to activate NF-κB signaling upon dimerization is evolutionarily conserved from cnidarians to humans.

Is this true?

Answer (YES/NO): NO